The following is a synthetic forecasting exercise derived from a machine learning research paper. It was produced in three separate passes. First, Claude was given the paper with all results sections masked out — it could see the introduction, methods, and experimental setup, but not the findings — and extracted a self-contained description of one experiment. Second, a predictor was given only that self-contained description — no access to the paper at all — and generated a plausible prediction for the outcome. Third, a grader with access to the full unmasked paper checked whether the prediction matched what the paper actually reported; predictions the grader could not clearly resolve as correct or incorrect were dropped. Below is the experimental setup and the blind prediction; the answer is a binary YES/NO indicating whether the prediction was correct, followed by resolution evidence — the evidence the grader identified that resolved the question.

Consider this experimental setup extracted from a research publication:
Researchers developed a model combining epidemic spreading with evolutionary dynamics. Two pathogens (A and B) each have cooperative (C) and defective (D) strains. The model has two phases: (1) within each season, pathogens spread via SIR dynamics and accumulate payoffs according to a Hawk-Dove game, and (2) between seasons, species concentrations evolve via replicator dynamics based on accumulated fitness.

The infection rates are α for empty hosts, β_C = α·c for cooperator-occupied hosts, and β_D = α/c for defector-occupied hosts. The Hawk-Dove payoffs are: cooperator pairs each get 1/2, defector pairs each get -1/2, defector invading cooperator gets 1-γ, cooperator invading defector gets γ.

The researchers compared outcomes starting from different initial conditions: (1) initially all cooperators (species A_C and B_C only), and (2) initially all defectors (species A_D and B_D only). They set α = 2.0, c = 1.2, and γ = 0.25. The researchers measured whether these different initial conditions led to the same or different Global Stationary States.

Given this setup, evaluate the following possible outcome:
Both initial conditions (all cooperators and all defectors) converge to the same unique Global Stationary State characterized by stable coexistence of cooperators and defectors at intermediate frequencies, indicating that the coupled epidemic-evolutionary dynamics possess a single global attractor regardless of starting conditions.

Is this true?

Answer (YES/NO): NO